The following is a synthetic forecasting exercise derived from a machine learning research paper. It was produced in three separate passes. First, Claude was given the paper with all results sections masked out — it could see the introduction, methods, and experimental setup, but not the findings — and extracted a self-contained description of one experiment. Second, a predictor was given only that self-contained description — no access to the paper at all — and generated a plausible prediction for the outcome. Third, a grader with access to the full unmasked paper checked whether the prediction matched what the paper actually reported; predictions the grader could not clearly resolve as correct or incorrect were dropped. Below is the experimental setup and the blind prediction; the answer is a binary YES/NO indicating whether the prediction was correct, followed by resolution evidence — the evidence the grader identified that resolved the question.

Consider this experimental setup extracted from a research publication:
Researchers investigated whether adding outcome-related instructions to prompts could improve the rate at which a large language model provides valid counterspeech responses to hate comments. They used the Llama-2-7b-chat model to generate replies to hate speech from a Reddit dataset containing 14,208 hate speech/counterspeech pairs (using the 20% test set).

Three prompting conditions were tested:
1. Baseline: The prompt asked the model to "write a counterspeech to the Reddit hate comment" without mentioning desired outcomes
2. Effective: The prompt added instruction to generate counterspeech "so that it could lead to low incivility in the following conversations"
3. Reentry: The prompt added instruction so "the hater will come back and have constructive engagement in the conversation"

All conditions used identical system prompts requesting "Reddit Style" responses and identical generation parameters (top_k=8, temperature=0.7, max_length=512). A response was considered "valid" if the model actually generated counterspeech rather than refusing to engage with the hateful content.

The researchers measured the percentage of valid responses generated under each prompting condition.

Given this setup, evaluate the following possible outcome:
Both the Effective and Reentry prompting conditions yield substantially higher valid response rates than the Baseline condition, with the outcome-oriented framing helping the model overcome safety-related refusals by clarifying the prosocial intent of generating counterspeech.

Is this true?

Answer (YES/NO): YES